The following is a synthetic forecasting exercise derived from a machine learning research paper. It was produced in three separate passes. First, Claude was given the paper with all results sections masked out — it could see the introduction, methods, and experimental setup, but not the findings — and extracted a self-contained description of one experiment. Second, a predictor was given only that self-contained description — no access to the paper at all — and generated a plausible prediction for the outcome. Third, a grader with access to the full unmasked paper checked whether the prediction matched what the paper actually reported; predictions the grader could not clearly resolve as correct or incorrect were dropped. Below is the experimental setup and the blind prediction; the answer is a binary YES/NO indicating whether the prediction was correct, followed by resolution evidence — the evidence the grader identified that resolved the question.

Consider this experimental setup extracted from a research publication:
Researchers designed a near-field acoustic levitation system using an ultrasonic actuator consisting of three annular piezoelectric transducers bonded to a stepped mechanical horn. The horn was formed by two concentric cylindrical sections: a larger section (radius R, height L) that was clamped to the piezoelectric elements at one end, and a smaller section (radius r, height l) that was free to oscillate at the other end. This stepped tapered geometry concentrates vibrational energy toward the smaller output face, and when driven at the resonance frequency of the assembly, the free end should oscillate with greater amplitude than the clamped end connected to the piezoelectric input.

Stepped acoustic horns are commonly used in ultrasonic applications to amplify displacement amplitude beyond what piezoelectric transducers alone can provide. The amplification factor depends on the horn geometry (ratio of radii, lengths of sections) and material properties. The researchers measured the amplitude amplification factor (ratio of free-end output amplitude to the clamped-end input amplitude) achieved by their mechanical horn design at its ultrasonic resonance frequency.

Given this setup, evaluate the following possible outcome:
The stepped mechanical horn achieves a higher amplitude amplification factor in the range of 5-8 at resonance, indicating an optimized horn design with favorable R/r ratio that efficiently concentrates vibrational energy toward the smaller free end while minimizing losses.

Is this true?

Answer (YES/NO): NO